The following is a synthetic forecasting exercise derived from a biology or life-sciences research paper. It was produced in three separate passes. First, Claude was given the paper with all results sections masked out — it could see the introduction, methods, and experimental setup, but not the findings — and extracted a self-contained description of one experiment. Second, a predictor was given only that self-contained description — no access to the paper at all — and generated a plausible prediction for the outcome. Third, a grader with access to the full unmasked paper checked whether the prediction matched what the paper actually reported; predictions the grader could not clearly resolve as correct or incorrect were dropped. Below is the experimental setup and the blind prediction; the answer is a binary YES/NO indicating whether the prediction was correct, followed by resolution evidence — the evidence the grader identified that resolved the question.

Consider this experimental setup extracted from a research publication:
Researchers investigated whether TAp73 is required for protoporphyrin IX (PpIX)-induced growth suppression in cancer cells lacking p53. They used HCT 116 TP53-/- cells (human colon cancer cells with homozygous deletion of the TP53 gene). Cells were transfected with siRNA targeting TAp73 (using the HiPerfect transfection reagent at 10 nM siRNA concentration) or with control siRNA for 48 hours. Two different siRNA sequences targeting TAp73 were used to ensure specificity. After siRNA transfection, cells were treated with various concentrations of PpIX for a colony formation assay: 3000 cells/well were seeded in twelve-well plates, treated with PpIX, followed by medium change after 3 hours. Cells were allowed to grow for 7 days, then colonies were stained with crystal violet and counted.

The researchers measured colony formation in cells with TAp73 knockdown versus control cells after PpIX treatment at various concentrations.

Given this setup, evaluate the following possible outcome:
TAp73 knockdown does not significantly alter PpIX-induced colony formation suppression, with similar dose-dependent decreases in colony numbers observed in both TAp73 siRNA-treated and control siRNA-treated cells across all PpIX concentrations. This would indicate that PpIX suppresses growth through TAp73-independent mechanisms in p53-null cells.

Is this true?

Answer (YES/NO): NO